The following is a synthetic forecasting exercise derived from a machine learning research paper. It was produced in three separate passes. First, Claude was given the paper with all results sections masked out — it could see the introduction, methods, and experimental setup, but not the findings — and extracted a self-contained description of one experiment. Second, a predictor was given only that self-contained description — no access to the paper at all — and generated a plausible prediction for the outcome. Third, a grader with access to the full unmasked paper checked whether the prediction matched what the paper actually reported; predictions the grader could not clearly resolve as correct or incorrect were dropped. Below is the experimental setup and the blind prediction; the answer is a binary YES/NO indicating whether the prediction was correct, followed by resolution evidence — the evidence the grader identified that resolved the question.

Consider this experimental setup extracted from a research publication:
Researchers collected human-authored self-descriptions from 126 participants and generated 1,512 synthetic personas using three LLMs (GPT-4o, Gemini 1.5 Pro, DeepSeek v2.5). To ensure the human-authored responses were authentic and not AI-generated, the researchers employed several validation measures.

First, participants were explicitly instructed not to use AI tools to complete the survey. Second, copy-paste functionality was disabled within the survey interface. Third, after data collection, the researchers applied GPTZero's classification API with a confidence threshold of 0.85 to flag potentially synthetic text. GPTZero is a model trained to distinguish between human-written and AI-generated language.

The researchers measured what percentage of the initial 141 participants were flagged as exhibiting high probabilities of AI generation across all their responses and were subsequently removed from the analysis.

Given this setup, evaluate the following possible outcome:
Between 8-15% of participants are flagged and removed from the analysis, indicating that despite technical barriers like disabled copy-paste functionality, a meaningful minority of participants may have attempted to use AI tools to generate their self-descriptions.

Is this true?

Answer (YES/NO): YES